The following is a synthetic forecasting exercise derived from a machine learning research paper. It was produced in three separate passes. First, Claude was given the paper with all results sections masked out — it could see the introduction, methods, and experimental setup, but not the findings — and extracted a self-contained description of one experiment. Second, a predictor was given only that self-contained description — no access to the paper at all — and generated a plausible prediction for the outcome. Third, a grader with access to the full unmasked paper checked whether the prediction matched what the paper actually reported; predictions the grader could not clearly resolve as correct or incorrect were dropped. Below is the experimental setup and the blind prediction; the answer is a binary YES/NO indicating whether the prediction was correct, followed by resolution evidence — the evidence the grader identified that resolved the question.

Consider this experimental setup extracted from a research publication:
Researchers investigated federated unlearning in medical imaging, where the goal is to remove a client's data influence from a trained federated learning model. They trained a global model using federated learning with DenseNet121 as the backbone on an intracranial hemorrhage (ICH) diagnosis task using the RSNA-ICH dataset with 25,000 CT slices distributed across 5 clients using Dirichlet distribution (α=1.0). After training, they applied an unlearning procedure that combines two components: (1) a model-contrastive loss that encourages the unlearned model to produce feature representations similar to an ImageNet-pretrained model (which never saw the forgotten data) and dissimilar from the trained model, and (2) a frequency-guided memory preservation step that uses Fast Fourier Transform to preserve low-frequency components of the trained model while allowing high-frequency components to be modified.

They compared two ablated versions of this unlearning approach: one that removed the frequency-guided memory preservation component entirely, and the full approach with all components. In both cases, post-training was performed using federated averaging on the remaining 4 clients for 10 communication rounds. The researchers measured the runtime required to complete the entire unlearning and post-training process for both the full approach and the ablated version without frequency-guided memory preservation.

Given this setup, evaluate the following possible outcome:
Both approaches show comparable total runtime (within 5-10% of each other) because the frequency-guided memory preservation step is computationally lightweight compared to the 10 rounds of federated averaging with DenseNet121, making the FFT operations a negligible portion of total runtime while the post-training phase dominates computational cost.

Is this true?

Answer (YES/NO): NO